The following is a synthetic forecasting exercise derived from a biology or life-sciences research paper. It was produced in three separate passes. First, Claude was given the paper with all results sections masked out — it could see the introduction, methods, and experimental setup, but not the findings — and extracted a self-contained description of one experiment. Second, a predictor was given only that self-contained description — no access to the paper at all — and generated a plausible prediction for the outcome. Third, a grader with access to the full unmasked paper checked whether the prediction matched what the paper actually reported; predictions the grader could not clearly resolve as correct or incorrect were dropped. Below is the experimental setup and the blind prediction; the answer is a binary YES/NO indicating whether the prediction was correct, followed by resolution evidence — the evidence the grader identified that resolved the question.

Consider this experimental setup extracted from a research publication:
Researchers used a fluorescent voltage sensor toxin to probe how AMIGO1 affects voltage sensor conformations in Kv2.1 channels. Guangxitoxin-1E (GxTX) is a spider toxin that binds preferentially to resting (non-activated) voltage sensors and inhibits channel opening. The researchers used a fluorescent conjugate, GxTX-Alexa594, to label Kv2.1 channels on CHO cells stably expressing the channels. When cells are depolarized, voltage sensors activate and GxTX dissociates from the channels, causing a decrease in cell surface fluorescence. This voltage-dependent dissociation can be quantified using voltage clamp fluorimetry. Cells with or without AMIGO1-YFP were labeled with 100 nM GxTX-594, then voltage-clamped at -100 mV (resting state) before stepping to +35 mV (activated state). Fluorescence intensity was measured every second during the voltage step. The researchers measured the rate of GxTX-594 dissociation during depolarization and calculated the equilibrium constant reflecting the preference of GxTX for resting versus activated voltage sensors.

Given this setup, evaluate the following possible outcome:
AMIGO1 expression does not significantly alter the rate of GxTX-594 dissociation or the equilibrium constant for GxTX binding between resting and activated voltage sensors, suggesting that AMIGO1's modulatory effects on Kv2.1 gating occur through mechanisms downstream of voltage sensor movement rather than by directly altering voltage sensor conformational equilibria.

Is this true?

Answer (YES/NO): NO